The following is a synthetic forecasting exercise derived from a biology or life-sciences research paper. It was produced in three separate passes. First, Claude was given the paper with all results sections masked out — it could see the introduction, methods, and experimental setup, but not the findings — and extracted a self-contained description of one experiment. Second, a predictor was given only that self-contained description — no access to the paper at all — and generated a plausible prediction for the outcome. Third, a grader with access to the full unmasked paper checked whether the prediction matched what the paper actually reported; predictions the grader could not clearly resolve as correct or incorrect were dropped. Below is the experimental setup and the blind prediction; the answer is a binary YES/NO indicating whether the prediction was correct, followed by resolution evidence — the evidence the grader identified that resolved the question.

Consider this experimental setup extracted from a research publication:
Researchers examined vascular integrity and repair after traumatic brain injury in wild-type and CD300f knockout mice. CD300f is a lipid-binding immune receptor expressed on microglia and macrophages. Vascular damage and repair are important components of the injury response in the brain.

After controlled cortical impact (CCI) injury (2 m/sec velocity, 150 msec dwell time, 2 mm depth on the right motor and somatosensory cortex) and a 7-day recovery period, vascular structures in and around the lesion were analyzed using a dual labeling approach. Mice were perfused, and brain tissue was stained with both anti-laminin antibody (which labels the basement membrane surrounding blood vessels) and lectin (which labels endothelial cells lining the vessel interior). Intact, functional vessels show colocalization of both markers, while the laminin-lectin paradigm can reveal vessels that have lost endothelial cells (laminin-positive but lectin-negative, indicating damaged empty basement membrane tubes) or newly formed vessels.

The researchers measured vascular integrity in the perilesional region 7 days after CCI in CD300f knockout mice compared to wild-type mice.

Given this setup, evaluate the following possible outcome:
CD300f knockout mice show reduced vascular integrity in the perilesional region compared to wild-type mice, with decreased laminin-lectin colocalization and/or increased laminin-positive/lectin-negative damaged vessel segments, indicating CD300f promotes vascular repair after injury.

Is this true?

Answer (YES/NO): NO